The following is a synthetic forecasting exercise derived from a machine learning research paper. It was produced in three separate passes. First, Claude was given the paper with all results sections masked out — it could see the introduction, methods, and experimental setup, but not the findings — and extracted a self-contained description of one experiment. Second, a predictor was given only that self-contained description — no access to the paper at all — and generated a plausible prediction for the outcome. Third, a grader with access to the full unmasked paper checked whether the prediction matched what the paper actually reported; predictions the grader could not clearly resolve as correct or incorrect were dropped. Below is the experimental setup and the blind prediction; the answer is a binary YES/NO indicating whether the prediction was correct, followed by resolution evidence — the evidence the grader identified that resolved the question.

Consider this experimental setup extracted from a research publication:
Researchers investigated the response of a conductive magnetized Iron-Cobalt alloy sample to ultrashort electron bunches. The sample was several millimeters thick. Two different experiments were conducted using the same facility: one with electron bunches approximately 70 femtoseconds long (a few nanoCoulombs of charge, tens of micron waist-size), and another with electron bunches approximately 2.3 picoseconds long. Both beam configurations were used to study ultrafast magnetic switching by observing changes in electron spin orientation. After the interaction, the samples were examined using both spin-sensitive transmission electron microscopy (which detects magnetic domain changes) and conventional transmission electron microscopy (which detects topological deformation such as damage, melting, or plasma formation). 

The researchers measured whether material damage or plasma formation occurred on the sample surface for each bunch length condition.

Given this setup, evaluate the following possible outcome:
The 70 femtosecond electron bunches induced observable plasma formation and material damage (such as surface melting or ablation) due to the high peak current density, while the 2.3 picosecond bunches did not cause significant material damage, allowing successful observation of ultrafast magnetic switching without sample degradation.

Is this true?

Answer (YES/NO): NO